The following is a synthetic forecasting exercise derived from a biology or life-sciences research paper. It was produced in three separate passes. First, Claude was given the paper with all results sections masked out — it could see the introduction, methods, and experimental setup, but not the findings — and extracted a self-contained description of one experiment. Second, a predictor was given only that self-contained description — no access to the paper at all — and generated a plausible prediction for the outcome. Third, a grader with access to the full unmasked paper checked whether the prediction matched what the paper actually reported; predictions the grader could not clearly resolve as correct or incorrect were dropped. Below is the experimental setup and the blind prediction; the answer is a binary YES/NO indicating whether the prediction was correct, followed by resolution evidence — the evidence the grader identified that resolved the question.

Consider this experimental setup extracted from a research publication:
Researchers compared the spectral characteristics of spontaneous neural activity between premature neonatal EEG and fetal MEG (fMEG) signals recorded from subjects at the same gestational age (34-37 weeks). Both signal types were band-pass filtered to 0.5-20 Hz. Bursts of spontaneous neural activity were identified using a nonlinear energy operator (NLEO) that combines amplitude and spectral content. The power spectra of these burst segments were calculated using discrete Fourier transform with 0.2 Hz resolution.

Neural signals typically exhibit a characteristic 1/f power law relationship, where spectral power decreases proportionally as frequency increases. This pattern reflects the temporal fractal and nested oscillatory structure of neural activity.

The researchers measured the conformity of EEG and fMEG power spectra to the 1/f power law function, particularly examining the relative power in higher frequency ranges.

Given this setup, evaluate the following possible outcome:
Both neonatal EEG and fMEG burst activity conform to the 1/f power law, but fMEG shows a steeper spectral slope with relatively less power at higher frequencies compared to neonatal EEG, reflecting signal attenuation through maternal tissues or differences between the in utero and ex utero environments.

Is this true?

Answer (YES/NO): NO